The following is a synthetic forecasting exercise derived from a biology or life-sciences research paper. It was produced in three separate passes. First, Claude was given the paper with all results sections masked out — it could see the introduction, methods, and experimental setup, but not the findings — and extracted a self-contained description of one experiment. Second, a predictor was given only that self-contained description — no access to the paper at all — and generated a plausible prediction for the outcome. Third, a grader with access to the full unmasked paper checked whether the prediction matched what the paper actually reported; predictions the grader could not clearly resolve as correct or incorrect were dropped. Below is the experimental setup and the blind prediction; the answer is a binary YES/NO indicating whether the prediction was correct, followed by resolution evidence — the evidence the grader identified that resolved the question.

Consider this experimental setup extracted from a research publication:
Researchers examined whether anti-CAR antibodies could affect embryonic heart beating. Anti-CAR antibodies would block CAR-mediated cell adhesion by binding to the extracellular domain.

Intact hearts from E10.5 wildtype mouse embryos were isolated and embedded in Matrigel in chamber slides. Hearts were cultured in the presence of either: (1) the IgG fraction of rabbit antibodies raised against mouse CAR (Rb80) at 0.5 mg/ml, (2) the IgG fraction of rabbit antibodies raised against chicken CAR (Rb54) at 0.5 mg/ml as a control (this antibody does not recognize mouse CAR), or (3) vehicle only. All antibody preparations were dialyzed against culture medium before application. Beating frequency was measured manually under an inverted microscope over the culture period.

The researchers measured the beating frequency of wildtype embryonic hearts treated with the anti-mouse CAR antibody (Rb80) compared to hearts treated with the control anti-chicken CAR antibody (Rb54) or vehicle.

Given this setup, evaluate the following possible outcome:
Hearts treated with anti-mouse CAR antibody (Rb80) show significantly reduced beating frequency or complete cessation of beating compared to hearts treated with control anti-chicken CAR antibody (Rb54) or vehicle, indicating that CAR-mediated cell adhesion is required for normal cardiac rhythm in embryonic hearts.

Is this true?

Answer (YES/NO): NO